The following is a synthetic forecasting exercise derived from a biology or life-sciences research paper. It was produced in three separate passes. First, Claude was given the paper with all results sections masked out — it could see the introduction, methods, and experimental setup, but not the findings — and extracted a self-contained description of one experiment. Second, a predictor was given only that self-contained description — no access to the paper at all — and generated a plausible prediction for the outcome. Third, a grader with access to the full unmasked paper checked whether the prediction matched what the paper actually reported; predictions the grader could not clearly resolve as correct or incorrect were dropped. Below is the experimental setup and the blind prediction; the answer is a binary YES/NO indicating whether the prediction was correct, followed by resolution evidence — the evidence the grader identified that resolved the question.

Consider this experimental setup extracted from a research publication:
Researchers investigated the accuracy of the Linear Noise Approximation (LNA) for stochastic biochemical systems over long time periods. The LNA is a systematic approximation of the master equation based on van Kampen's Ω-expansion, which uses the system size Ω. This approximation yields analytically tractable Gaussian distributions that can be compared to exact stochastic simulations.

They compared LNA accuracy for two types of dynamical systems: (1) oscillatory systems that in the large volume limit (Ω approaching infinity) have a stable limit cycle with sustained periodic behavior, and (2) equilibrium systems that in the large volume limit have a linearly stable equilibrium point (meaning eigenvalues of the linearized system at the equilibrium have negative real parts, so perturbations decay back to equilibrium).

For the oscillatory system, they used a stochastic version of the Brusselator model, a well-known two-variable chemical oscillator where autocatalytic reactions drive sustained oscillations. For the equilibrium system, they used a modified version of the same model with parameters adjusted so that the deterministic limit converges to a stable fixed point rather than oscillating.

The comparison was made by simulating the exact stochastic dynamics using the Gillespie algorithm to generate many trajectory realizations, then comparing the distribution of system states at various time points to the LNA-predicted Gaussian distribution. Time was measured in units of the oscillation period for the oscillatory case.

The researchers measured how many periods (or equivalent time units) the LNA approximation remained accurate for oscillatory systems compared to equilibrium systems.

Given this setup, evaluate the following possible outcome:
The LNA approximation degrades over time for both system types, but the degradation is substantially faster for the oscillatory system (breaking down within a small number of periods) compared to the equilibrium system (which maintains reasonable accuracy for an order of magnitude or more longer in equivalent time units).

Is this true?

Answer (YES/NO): NO